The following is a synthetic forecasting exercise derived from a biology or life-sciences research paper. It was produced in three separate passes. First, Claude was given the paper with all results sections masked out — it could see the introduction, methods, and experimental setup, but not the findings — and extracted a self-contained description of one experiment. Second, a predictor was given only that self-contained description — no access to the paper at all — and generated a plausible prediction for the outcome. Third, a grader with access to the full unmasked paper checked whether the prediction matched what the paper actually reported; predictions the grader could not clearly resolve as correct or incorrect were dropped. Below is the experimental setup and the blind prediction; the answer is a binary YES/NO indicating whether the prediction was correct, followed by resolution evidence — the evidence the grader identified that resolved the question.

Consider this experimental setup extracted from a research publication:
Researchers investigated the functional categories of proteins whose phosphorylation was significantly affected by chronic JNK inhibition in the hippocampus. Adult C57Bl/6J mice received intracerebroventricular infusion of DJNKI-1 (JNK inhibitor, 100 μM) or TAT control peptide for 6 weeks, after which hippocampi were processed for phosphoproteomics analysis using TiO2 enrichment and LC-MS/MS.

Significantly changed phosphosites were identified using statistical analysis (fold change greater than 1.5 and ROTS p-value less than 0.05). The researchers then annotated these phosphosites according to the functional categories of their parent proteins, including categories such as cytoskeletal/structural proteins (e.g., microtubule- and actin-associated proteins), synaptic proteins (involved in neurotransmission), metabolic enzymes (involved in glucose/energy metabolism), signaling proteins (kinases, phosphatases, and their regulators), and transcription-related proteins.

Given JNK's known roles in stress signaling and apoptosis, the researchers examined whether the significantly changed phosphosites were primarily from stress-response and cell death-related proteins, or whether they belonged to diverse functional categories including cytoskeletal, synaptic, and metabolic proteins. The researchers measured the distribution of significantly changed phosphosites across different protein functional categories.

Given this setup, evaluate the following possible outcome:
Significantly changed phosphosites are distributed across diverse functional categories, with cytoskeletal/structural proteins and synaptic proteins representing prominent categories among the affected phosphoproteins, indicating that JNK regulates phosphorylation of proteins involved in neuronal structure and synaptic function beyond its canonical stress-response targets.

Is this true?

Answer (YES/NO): YES